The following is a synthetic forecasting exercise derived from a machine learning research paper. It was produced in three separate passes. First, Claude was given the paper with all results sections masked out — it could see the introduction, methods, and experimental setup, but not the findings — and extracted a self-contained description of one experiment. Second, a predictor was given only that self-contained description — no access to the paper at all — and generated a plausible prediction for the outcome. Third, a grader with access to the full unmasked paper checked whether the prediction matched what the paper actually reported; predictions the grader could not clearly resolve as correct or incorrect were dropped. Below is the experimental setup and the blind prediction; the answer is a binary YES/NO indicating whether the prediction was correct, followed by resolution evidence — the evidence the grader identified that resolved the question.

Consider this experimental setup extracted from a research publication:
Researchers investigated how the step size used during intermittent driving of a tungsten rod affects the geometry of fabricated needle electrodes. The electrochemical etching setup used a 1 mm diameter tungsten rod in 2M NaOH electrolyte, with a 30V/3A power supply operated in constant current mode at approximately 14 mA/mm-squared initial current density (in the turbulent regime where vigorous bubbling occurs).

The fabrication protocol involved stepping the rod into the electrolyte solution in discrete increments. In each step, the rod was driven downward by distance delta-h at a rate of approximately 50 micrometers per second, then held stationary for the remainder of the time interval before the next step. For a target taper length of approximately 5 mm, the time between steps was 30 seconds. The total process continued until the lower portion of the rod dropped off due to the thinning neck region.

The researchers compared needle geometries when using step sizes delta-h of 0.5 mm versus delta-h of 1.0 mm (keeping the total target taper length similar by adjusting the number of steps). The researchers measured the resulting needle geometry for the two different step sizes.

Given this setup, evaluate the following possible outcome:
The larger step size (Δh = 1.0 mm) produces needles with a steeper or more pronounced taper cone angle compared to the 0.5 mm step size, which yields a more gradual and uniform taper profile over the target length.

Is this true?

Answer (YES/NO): NO